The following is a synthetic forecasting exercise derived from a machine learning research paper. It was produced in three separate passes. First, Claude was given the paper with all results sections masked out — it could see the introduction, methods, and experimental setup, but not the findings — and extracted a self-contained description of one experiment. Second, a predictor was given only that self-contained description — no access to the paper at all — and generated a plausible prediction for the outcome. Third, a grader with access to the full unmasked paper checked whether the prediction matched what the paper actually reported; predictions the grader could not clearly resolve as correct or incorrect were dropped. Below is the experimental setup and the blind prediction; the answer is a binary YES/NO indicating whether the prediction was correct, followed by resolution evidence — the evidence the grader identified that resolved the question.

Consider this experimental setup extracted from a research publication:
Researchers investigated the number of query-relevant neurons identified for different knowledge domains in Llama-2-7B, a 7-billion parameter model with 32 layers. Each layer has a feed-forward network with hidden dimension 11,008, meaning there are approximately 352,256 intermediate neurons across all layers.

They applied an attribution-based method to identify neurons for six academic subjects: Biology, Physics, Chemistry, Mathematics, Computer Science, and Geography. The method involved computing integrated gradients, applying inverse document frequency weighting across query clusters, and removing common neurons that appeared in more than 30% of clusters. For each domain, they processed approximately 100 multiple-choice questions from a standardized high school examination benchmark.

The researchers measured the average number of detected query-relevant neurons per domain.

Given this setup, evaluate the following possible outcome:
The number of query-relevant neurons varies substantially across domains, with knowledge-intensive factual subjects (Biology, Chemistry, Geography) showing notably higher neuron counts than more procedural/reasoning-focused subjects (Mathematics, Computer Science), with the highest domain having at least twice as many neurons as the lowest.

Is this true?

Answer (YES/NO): NO